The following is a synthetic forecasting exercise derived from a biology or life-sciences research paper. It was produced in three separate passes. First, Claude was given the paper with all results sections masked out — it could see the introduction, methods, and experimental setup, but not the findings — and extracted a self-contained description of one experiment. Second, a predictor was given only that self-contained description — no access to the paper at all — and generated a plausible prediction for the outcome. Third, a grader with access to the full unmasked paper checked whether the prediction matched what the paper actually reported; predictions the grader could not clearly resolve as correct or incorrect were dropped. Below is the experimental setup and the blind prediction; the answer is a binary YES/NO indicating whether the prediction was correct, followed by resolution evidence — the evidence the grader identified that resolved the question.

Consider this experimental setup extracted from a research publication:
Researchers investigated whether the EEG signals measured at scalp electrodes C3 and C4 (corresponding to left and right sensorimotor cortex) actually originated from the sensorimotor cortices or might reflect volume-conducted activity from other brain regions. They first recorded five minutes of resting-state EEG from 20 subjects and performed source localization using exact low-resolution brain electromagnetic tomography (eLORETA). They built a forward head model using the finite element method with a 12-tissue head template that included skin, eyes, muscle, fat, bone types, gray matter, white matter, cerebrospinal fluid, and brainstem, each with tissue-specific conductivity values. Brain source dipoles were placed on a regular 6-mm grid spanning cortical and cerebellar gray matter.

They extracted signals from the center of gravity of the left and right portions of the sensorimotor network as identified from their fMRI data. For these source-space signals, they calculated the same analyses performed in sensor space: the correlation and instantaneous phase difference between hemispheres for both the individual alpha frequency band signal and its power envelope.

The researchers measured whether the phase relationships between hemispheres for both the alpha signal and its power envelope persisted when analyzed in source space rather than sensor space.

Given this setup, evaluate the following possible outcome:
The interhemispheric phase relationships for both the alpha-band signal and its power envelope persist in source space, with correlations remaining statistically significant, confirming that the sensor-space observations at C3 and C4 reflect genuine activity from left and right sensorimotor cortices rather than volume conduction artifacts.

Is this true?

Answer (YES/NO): NO